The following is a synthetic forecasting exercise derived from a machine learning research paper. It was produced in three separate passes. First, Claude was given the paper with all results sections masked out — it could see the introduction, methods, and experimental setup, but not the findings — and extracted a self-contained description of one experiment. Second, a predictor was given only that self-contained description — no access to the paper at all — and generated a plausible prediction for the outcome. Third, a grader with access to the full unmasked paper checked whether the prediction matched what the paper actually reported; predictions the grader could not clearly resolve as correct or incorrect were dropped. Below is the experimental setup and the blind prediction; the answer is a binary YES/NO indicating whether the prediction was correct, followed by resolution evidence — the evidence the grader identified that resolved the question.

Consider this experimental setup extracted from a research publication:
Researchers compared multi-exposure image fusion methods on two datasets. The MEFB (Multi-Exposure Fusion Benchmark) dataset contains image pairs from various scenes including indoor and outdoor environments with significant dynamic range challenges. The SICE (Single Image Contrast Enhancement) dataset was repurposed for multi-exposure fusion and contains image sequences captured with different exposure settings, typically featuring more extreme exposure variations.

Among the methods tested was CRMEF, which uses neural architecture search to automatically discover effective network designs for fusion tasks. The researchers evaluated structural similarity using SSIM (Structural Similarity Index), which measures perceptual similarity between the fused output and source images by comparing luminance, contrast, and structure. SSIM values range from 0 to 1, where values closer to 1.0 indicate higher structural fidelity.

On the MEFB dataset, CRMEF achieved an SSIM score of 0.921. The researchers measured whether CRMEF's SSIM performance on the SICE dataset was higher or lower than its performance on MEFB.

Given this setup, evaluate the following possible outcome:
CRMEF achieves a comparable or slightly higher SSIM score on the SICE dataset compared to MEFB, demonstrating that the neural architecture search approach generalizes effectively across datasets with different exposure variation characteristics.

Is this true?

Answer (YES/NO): NO